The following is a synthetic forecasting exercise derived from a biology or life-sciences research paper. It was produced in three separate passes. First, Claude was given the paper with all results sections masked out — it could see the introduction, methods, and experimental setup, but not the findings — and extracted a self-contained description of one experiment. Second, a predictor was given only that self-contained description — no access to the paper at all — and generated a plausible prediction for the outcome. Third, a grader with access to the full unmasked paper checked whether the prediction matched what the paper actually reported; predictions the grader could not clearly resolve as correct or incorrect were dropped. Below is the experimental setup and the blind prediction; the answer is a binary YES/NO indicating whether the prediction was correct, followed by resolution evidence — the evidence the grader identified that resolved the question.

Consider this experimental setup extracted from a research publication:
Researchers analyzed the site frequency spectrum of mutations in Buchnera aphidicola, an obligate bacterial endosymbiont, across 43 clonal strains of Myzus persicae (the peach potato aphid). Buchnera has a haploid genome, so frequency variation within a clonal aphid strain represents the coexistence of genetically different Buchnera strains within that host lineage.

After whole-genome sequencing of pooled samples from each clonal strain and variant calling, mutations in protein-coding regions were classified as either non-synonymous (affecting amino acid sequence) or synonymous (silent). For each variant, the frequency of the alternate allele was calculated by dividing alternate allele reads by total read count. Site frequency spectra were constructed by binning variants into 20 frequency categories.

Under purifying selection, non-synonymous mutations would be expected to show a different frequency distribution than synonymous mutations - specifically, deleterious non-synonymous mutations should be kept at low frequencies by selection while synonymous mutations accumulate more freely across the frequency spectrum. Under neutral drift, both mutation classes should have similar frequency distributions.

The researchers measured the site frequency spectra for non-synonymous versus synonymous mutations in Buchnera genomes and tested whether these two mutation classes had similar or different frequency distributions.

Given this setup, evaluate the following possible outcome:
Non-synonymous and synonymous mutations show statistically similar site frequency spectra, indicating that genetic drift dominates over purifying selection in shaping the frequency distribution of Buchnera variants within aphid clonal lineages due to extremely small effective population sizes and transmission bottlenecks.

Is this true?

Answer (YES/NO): YES